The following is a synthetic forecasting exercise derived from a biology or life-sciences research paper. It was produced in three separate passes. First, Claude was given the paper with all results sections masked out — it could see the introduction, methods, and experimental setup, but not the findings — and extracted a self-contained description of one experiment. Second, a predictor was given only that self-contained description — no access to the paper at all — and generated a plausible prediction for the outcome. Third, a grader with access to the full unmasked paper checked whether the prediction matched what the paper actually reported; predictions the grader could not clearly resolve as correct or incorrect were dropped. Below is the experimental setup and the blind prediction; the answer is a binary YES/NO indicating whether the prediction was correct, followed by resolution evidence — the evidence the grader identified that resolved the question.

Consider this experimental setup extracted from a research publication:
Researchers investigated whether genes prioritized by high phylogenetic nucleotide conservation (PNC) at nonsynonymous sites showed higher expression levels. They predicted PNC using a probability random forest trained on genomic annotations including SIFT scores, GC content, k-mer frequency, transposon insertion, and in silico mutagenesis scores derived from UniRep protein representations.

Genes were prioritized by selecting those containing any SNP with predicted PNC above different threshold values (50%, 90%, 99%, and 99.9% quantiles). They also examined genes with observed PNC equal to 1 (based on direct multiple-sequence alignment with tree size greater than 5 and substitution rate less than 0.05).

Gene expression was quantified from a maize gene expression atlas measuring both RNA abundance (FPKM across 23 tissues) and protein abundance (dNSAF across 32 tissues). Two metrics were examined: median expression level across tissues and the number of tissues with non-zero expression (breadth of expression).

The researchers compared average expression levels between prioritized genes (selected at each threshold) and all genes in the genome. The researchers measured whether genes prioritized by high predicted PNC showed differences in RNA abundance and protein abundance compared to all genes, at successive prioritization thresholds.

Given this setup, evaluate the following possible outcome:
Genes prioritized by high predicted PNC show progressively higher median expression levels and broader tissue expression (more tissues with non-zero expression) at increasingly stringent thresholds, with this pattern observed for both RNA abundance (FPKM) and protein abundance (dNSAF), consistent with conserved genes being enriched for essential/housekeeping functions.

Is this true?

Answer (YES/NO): YES